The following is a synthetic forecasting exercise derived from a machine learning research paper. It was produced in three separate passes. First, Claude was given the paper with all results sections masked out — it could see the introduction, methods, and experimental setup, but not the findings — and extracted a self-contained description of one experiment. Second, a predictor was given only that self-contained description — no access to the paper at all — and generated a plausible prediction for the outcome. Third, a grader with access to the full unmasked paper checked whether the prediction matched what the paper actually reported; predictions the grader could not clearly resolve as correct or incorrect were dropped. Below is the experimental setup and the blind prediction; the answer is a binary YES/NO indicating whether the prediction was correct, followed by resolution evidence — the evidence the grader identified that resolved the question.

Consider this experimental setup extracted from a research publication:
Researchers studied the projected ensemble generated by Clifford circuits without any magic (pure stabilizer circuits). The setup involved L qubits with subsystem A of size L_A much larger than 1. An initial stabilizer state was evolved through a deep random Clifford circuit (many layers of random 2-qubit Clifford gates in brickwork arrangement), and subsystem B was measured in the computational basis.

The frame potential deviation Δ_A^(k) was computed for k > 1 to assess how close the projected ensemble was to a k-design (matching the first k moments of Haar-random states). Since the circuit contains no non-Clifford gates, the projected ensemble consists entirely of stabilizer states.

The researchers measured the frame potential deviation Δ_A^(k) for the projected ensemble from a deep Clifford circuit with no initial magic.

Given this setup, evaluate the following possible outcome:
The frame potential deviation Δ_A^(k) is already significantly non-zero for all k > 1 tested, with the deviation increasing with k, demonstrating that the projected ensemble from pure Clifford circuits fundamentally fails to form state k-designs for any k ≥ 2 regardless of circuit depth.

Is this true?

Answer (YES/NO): YES